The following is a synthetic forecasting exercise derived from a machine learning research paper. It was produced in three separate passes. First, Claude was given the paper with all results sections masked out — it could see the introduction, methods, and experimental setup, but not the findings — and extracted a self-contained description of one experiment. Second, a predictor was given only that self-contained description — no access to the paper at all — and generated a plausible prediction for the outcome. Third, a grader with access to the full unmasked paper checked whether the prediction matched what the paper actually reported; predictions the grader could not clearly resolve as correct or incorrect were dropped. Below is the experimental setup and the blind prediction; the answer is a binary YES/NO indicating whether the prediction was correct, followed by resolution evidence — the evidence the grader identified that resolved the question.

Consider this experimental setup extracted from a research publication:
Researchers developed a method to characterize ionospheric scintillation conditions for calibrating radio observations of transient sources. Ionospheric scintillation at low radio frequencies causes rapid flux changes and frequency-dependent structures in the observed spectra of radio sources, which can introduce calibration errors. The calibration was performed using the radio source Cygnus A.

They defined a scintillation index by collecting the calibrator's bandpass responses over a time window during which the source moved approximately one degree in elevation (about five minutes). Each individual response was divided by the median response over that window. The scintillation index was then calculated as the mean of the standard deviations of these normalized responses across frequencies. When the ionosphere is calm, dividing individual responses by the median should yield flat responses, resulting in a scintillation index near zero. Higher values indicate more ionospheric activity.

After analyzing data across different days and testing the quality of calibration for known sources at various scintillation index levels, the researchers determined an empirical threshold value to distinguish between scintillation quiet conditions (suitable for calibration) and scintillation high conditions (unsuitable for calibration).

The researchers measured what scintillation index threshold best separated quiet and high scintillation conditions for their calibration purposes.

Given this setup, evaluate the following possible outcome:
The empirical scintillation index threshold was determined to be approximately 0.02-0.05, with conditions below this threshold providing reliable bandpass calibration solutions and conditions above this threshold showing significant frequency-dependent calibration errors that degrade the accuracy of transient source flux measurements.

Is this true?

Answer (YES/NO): YES